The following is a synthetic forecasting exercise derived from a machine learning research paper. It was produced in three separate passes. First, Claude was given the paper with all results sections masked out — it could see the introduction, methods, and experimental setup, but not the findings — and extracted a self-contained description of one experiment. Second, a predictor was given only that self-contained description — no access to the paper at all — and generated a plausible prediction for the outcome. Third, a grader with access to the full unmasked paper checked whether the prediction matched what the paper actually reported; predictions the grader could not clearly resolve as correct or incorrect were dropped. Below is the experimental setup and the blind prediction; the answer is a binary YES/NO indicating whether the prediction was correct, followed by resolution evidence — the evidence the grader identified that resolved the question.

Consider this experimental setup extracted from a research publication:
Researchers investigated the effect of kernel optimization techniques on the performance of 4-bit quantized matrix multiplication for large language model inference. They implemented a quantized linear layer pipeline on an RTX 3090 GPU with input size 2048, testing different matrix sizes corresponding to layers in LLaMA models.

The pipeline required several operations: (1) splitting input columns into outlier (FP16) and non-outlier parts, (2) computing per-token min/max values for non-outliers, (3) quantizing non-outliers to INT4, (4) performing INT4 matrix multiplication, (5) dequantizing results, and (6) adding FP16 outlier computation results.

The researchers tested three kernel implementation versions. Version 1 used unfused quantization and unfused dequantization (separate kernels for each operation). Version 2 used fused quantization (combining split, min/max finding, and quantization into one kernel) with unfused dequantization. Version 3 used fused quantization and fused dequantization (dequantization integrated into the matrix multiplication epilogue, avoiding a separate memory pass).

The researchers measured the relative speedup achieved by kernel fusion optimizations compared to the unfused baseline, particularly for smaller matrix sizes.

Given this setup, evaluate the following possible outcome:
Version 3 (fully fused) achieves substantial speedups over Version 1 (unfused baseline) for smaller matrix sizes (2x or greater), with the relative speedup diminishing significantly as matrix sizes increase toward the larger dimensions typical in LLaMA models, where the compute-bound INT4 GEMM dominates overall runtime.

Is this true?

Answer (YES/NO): NO